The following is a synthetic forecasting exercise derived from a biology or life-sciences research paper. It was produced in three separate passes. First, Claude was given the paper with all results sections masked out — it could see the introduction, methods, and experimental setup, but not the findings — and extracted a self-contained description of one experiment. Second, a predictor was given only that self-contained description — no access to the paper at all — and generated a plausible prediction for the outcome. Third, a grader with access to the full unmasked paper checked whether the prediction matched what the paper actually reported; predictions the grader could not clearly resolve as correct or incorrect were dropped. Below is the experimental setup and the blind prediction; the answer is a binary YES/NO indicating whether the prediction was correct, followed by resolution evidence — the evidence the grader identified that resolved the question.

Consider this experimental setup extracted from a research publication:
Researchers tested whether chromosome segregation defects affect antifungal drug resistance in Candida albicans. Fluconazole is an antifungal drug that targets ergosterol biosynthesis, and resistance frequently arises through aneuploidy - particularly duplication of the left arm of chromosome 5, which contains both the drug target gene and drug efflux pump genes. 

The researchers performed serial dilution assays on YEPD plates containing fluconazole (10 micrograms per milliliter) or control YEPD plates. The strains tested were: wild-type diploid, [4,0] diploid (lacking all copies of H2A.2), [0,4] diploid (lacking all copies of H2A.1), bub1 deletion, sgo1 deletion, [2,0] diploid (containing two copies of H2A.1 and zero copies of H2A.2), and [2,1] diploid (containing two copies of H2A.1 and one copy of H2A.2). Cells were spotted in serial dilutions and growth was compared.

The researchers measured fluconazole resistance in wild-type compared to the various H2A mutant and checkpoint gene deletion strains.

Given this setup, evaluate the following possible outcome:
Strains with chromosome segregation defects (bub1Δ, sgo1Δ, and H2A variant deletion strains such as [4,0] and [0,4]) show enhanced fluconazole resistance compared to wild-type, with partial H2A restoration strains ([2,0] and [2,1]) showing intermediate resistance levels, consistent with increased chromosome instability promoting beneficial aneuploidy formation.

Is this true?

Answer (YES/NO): NO